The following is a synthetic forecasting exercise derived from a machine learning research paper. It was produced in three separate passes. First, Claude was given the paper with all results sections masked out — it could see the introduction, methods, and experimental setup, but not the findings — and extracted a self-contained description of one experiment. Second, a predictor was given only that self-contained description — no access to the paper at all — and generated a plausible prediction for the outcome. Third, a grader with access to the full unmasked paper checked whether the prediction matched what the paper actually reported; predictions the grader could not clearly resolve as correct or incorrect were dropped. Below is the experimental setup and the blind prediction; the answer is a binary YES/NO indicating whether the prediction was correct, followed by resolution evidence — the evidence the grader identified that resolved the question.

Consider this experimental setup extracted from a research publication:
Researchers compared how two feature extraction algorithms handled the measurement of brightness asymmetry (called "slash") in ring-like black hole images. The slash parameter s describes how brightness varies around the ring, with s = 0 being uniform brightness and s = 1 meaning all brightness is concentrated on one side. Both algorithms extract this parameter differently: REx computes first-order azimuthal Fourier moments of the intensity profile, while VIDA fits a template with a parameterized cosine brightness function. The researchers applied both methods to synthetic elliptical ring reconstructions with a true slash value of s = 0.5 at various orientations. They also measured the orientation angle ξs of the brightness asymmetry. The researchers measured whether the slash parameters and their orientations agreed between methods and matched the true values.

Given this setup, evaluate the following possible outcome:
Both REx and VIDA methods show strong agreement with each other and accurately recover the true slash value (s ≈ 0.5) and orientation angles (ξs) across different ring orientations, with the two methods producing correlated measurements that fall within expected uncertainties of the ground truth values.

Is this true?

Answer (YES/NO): YES